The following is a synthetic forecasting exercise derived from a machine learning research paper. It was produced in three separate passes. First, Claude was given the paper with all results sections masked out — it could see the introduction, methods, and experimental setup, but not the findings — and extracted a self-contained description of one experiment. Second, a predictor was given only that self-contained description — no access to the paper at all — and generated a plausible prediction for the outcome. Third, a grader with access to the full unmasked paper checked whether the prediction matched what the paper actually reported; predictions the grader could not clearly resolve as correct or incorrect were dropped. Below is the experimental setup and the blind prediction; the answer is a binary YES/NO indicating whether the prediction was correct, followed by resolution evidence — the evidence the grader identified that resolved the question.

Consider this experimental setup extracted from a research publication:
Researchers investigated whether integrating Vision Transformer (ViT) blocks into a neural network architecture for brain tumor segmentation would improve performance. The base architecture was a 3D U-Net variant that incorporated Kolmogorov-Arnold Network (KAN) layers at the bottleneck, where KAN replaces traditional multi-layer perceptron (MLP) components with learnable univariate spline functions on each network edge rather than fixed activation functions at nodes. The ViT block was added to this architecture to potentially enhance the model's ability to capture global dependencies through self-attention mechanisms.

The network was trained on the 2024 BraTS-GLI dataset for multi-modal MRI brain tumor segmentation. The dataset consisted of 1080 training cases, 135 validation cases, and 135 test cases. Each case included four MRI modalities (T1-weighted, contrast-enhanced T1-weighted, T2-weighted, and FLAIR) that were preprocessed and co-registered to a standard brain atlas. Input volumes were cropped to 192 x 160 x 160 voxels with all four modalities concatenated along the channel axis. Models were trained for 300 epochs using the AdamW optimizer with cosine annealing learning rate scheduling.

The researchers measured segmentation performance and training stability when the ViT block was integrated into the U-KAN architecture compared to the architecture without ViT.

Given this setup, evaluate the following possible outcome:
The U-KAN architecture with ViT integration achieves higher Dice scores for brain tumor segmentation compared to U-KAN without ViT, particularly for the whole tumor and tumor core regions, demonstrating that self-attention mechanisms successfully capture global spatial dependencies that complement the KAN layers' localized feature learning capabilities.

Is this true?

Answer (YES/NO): NO